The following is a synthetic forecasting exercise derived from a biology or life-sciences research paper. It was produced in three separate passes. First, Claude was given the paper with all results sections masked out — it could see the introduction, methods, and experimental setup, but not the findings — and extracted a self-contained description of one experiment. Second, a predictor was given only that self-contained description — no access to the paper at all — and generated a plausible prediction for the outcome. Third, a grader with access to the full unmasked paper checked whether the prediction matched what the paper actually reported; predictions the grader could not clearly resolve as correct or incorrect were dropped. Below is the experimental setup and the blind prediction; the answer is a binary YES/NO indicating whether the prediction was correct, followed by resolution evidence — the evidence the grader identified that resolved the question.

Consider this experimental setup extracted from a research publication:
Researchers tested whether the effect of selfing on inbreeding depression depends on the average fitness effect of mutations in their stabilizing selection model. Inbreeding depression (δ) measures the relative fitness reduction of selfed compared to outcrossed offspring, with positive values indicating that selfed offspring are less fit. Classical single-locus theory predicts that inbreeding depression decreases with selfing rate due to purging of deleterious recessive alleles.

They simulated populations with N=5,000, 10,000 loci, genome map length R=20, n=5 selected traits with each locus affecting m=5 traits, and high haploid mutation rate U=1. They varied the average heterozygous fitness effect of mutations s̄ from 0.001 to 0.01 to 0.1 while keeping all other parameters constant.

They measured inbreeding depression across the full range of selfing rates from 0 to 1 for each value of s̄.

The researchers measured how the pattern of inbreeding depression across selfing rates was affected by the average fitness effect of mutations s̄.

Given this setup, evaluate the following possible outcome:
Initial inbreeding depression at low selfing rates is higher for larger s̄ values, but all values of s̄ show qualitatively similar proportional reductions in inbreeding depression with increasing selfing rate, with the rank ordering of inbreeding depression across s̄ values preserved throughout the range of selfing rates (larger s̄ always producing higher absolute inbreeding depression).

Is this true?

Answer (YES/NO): NO